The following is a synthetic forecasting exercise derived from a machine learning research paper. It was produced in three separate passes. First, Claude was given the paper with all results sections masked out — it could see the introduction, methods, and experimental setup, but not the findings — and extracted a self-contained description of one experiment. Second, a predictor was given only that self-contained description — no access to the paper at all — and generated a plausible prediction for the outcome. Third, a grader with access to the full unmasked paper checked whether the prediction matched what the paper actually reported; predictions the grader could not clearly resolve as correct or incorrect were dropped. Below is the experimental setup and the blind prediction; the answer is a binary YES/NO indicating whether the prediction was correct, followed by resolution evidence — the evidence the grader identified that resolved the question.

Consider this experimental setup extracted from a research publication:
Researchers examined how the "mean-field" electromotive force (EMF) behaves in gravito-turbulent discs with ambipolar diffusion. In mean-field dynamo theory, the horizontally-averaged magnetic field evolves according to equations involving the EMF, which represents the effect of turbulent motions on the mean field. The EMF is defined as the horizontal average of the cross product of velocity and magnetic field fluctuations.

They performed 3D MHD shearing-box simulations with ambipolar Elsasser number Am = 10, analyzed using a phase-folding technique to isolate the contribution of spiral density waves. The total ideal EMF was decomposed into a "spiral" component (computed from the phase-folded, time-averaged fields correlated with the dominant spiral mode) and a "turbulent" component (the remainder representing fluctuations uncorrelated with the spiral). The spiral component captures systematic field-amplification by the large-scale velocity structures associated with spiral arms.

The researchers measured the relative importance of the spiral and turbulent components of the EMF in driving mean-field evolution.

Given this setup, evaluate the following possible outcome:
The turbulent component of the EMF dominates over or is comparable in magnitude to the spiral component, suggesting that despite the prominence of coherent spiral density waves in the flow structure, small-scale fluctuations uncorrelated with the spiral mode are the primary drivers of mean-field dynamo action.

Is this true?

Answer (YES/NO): NO